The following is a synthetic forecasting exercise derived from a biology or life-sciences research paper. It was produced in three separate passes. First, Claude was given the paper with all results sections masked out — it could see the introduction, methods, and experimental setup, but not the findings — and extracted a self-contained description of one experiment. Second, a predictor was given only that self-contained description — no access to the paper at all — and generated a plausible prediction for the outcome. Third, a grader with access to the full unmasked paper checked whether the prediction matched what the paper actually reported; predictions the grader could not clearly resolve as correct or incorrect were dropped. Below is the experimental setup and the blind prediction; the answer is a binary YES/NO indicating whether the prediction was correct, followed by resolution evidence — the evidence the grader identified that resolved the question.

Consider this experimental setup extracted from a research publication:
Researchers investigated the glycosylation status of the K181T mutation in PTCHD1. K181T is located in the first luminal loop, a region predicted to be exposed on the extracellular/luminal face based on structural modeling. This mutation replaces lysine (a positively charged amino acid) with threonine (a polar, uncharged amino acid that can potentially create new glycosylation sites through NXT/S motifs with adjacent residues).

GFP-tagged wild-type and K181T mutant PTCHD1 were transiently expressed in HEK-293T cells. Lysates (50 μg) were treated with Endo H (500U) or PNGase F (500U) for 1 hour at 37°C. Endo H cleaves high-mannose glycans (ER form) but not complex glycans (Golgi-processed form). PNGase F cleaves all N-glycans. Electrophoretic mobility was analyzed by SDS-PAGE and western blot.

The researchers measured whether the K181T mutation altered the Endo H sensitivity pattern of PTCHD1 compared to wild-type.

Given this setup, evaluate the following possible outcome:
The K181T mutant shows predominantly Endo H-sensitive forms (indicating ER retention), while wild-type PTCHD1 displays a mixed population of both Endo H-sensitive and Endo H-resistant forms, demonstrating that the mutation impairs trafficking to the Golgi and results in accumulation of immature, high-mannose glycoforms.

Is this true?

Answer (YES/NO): NO